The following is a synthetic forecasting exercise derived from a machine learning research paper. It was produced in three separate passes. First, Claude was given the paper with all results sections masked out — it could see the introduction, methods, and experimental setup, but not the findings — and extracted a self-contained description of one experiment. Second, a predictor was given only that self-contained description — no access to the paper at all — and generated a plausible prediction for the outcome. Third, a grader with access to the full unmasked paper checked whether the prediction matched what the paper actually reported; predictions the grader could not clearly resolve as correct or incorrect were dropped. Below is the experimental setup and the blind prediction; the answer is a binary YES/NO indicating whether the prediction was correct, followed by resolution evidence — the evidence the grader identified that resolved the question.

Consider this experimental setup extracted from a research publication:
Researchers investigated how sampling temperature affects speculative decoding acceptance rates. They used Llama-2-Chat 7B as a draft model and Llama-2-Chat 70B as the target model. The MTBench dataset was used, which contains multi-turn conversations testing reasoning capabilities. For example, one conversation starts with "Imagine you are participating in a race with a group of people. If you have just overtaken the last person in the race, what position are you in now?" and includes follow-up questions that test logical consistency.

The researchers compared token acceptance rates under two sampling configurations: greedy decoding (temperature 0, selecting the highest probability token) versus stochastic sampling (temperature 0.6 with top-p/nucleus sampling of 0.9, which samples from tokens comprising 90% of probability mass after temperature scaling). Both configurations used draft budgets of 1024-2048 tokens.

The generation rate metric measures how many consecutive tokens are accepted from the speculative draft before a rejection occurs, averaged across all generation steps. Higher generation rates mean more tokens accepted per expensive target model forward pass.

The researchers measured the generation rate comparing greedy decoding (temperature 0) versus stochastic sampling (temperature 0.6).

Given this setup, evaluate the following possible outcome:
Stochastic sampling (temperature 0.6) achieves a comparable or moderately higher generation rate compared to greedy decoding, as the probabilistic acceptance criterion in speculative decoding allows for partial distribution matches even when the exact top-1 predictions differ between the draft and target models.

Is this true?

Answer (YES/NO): NO